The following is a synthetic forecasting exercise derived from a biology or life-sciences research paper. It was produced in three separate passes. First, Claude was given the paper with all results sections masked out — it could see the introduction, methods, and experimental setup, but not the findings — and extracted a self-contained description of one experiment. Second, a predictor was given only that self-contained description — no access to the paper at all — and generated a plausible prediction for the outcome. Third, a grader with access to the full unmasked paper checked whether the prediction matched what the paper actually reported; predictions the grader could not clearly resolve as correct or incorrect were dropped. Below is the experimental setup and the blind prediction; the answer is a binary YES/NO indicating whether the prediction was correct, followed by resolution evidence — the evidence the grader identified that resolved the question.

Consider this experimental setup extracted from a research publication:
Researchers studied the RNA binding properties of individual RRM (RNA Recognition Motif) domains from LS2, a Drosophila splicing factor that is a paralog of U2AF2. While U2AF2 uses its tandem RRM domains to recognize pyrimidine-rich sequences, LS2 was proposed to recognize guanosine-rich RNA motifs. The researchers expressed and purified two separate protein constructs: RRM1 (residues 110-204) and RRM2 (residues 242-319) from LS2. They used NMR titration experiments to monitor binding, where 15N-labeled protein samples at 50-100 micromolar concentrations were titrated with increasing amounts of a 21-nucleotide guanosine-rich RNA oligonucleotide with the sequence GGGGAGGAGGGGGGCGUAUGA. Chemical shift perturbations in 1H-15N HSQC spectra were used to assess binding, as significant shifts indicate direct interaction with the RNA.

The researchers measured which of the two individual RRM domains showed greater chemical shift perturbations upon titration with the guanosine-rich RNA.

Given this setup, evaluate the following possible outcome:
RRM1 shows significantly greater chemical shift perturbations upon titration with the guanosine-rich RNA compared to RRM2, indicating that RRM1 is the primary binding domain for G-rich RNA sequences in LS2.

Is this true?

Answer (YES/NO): NO